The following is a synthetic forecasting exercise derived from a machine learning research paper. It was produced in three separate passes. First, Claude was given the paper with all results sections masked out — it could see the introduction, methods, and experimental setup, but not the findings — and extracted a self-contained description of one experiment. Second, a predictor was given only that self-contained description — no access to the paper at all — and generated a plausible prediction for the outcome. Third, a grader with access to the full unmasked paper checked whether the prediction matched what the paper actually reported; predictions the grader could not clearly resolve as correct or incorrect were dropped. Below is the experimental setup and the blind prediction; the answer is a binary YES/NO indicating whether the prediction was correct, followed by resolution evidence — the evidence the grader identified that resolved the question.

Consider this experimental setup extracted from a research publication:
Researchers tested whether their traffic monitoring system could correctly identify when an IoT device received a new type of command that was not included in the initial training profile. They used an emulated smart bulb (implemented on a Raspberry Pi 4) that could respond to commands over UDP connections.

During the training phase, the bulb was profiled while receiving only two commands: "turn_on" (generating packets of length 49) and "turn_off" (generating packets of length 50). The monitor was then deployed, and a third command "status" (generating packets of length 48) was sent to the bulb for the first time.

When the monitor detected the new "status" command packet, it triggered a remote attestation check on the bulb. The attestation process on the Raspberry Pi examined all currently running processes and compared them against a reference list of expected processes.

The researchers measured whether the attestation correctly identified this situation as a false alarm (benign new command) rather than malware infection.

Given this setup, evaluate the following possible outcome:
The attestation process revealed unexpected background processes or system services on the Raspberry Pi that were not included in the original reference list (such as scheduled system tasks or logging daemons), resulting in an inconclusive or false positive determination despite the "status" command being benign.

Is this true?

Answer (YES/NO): NO